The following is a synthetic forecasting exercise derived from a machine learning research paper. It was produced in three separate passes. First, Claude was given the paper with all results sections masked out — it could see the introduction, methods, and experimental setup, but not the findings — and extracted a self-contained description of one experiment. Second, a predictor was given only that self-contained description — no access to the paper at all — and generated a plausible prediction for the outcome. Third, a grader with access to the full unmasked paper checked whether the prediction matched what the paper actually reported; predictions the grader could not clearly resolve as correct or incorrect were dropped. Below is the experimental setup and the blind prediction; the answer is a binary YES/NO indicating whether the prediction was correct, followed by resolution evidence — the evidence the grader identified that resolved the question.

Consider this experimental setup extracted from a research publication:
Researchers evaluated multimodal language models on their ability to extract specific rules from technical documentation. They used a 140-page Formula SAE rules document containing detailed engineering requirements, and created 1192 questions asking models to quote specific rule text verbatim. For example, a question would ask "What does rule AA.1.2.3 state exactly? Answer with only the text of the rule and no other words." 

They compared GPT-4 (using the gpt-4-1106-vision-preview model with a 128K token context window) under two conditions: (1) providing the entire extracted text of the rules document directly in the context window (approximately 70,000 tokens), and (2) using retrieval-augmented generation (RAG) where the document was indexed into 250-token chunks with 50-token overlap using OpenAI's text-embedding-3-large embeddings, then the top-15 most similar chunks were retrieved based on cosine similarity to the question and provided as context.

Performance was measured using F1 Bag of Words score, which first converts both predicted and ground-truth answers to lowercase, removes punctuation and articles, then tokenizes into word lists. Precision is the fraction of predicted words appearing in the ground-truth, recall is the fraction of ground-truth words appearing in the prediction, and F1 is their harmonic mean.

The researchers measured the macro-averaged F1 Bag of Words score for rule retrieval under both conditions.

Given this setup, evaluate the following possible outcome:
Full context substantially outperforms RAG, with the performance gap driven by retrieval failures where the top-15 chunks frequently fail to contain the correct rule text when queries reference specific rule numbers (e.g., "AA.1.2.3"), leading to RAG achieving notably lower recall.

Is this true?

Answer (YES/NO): YES